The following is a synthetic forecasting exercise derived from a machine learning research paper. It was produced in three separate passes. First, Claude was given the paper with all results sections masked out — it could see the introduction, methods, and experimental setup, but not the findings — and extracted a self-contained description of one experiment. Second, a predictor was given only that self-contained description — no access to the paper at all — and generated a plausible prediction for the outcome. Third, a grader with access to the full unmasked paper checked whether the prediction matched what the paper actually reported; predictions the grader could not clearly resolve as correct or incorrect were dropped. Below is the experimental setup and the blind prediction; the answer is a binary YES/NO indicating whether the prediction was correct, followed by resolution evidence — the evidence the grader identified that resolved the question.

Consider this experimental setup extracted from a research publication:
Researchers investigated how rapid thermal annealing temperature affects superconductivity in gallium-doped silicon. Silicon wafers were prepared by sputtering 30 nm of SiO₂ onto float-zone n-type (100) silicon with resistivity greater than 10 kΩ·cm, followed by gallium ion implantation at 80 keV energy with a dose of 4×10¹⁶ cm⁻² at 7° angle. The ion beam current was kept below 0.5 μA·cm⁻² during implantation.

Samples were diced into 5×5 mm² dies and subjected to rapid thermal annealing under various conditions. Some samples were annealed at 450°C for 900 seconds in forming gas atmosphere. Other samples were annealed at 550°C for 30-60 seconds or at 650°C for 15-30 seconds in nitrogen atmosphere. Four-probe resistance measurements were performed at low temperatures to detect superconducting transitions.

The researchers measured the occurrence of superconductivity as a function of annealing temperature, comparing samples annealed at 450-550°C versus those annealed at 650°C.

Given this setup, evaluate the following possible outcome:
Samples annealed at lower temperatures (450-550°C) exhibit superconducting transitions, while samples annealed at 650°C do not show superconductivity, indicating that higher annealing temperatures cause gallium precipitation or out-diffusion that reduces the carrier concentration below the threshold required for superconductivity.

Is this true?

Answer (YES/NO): NO